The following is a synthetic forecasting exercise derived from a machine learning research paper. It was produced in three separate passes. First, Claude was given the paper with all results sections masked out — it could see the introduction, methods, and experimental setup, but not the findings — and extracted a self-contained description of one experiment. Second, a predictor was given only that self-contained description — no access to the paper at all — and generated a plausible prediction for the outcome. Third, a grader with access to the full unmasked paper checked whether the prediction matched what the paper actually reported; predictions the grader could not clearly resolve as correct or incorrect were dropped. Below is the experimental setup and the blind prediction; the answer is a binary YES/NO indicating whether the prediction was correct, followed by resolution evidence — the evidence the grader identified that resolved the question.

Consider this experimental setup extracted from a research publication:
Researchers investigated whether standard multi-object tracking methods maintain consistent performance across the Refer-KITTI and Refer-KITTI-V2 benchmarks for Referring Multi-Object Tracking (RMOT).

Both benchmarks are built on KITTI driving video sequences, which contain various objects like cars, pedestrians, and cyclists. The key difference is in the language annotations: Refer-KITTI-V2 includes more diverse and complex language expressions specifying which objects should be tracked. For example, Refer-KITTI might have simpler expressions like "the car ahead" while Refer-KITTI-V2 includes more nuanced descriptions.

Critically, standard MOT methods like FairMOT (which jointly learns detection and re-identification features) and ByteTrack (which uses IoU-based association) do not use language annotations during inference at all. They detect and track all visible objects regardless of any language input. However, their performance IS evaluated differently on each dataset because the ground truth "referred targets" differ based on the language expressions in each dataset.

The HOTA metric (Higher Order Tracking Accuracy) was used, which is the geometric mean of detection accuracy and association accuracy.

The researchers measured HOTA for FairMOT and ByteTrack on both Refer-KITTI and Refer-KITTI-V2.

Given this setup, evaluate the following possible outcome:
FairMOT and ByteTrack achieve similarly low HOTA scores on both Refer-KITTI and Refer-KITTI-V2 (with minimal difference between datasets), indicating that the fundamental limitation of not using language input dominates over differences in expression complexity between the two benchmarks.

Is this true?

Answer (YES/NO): YES